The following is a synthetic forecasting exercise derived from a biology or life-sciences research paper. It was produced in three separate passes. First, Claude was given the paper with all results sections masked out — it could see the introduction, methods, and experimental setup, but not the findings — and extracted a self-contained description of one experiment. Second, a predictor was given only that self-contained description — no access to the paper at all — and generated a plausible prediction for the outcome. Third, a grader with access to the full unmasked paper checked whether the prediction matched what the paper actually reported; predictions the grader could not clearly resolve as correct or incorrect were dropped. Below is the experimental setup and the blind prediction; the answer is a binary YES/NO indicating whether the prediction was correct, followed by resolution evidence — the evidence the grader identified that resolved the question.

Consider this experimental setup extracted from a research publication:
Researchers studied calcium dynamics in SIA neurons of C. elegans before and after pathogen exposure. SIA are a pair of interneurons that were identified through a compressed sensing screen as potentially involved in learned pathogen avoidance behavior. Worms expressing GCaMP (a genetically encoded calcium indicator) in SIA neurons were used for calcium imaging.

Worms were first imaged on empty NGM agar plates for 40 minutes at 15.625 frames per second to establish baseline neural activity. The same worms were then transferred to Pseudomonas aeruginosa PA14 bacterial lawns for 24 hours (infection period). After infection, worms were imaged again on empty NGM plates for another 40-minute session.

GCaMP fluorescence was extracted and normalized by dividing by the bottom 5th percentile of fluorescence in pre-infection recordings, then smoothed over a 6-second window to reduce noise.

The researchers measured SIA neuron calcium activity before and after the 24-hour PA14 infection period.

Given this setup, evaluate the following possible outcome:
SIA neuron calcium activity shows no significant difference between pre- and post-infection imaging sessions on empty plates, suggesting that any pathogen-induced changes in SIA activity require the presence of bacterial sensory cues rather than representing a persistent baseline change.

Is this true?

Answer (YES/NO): NO